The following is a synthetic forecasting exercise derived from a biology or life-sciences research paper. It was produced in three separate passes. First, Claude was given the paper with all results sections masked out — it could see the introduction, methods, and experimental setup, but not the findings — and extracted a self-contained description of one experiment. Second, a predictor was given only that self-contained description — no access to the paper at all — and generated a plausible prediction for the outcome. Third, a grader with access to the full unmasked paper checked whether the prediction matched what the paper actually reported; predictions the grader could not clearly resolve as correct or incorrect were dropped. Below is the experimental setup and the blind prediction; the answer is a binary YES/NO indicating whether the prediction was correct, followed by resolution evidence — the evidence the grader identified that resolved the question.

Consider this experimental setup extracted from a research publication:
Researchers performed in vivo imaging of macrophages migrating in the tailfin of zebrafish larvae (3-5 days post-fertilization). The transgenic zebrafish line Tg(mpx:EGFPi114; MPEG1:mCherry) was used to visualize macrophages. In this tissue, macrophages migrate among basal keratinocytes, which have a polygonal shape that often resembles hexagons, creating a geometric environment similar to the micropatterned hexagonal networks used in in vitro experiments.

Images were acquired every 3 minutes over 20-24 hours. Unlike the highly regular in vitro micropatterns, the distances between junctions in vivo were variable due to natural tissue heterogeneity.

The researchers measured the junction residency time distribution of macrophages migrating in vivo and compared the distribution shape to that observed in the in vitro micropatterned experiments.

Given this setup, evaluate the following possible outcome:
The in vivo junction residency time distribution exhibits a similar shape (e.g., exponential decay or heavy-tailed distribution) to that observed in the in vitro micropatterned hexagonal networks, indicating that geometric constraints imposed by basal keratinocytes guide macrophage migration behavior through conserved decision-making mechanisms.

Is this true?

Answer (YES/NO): NO